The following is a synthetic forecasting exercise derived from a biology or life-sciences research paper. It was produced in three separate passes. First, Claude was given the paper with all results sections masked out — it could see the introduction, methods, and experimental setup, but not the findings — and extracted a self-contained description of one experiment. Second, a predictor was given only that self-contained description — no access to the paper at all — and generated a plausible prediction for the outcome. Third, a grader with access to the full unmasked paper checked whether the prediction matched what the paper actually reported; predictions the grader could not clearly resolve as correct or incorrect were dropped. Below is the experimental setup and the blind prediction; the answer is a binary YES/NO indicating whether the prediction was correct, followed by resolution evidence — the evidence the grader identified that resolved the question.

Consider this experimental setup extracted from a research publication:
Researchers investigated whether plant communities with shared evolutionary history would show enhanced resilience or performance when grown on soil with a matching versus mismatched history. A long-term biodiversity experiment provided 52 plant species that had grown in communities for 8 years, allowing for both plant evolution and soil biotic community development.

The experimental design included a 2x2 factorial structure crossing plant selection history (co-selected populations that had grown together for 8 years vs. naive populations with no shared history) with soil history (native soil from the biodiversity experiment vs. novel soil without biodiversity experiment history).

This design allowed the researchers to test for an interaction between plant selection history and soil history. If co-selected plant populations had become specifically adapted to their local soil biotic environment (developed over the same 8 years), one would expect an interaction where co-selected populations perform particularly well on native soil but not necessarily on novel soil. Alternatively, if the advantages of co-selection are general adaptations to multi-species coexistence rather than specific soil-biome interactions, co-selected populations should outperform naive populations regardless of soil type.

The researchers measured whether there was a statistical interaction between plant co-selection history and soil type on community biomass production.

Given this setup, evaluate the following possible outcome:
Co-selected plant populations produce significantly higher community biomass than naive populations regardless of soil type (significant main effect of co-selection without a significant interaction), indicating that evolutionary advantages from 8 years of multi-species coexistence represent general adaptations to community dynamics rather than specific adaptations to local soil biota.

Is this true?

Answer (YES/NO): YES